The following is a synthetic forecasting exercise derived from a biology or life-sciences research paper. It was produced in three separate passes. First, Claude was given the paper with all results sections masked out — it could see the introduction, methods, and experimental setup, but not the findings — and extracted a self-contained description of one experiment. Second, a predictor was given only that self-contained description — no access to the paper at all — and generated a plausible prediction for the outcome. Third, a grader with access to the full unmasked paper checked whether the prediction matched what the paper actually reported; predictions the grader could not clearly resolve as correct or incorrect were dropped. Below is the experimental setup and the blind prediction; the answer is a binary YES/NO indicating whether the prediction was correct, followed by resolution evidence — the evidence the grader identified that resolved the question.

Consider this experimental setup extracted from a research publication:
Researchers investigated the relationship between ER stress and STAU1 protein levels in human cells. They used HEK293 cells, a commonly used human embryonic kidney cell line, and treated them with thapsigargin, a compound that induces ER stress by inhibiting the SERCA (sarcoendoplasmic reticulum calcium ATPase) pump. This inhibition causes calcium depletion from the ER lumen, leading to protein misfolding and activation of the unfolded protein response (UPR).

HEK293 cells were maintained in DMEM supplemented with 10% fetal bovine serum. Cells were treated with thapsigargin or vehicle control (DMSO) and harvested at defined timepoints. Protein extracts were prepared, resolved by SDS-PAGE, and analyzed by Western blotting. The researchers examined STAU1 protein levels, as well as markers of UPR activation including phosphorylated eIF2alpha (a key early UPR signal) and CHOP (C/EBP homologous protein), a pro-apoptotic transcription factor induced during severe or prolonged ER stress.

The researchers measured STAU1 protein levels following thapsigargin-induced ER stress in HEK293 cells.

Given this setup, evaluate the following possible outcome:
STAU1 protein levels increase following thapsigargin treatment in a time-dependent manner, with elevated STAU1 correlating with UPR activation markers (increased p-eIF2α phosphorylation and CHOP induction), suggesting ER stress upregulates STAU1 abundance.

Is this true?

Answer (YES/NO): YES